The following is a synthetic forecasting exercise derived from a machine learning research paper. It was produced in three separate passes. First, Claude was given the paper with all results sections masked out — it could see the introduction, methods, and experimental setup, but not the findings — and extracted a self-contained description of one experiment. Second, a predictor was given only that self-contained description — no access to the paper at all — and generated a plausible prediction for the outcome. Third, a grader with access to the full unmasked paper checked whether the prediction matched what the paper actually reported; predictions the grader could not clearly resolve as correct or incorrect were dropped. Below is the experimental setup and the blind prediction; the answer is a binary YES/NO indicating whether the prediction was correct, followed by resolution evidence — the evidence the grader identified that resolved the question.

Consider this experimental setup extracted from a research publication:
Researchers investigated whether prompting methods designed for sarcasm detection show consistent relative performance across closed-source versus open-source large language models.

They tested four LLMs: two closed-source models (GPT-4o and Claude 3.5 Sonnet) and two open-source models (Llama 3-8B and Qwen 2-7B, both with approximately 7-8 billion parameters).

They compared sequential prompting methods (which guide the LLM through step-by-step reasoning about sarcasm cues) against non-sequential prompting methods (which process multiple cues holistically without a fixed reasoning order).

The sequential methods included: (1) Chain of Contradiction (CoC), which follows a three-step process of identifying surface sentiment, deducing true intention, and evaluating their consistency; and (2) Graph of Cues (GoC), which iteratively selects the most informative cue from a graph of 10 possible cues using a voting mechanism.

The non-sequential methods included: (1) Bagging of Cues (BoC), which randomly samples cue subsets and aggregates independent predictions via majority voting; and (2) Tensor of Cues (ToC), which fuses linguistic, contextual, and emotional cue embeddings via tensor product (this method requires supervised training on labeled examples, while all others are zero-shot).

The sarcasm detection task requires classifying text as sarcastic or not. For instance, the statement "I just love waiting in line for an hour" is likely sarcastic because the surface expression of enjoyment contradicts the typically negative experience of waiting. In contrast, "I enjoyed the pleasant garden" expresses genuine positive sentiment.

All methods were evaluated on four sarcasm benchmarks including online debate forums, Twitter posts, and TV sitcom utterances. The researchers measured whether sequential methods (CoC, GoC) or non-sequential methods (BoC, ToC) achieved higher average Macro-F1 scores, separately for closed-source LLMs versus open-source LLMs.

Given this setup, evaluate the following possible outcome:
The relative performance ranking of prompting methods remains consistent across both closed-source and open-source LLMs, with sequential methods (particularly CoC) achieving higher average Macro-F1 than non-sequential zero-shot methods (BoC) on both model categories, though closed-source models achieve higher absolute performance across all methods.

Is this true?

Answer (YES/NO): NO